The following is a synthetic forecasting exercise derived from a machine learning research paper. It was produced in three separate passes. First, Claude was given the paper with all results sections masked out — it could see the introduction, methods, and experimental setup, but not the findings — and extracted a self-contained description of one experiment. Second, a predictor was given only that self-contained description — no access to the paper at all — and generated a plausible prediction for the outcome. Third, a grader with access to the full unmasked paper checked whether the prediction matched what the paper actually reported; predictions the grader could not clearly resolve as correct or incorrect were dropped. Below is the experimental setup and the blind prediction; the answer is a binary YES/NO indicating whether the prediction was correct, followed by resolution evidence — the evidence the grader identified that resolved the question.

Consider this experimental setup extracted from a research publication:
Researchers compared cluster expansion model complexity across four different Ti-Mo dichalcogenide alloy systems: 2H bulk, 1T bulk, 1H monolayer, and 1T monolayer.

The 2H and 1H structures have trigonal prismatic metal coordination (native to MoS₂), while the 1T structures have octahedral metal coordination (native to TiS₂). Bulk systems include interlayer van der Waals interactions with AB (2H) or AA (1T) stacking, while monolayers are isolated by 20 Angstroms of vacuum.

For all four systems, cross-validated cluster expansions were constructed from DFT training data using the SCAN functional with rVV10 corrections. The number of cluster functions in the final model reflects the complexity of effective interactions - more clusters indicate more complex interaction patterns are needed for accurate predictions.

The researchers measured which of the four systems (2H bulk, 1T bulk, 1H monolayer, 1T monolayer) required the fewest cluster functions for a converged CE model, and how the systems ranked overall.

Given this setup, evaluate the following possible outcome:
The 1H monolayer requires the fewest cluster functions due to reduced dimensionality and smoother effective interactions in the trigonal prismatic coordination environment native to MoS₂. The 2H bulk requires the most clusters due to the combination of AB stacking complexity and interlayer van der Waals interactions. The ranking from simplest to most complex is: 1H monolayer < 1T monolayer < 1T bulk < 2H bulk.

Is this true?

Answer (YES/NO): NO